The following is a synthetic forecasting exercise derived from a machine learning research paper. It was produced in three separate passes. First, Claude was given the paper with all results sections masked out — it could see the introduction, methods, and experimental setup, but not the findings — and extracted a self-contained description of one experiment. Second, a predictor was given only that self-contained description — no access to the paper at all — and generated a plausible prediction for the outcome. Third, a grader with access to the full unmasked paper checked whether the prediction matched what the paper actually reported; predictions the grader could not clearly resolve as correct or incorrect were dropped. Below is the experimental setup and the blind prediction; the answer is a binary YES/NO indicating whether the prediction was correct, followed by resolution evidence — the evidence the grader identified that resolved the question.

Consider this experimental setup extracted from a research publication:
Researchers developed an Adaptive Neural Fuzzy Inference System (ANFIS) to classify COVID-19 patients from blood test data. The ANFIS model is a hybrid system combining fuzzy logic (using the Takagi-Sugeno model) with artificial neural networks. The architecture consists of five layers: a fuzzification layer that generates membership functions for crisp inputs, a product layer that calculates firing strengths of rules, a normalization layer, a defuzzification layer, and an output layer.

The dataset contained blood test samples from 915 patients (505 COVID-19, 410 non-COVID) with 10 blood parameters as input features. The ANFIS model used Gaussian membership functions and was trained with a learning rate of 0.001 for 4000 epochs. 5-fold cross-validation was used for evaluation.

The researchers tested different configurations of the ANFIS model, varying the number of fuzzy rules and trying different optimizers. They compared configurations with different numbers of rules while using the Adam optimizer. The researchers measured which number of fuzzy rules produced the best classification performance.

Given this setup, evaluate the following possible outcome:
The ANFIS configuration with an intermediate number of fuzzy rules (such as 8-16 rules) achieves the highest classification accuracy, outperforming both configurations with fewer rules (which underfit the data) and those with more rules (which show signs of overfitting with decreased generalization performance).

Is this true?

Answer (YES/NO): NO